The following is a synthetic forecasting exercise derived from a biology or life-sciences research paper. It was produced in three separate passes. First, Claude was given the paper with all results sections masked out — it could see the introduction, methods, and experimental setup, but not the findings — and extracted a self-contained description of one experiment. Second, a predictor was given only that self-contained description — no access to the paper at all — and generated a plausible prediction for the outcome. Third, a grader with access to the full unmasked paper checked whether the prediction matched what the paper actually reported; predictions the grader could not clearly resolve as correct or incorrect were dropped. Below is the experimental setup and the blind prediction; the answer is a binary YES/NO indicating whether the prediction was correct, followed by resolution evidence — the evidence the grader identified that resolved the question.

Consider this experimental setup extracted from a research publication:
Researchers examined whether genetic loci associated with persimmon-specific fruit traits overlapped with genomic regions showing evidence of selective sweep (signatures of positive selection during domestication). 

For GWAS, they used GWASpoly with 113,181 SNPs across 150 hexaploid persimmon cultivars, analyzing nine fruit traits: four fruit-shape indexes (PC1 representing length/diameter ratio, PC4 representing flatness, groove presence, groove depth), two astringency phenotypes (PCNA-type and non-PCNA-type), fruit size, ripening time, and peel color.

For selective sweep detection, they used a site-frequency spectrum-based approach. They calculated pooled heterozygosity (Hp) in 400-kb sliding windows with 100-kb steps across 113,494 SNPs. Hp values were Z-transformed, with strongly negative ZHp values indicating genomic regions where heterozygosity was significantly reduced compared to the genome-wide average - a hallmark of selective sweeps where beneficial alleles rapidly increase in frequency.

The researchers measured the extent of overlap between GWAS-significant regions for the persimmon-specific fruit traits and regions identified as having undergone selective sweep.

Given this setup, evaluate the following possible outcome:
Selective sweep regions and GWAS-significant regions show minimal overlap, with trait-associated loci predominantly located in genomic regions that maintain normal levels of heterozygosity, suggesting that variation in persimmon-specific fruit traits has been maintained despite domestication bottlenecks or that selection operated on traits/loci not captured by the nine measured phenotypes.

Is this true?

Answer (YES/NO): YES